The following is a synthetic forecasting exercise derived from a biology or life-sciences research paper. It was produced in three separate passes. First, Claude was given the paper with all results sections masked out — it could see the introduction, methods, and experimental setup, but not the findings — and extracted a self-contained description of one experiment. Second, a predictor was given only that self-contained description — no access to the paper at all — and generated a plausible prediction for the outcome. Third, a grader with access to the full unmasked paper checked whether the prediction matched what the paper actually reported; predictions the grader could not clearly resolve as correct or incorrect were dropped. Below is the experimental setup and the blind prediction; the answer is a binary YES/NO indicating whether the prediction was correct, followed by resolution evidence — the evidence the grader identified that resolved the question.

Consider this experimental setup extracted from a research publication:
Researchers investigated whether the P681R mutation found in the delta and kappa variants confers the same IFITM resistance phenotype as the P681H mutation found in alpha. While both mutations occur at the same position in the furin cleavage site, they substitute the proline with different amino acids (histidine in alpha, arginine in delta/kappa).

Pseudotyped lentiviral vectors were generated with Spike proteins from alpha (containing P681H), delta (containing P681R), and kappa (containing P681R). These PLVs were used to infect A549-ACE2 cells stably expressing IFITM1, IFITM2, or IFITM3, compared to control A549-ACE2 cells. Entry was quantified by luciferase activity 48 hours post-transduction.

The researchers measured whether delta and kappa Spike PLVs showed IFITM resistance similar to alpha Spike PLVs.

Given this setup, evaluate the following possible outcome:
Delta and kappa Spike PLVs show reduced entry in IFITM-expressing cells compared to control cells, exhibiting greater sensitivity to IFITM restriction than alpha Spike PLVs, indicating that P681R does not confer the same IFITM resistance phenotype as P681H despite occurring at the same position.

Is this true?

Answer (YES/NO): YES